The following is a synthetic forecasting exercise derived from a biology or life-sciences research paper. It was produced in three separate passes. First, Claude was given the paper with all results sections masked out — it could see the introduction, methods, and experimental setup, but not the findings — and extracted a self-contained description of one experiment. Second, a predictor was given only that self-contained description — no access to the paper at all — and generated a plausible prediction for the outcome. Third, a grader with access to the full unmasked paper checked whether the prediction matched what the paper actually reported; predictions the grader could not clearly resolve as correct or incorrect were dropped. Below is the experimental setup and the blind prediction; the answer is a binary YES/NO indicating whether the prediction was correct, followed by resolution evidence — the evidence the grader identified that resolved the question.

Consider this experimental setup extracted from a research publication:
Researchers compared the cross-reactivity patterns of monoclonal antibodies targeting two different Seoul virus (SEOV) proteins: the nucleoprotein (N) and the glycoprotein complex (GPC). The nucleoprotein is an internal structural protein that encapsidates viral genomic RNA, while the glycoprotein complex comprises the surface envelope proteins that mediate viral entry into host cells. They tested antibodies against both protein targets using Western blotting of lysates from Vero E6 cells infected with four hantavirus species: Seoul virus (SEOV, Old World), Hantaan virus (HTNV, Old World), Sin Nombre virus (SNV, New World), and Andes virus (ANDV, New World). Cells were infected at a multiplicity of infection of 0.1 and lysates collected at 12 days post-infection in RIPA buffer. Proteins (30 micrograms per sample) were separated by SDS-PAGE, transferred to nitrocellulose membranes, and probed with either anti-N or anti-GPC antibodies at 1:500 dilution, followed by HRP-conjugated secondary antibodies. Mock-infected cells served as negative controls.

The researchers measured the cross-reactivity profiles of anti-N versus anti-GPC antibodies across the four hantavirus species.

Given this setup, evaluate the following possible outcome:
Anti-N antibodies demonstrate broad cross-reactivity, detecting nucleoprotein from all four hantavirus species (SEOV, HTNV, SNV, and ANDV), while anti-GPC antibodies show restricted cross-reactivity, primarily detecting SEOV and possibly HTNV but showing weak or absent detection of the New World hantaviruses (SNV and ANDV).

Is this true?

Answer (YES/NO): NO